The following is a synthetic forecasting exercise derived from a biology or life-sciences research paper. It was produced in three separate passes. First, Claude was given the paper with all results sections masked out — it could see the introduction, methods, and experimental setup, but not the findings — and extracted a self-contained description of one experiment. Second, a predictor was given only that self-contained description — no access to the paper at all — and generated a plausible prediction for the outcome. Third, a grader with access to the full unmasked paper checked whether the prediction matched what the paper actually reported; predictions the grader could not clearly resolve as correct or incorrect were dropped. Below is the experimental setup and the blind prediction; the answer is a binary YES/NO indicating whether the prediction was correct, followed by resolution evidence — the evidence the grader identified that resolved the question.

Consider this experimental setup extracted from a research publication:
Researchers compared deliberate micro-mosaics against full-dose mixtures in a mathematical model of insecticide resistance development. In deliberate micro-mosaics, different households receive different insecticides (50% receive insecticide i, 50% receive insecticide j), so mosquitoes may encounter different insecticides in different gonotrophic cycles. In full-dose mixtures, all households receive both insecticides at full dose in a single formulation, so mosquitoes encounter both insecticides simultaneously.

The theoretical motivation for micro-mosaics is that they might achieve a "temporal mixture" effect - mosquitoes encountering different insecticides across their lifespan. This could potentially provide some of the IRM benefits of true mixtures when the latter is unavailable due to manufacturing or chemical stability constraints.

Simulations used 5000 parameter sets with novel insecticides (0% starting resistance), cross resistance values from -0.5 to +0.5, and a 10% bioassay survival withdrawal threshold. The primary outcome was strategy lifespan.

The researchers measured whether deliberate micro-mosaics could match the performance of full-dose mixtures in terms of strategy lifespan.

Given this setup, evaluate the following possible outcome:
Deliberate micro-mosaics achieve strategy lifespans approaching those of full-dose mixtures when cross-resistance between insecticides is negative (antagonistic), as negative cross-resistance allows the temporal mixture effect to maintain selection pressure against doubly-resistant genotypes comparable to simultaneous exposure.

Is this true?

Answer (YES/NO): NO